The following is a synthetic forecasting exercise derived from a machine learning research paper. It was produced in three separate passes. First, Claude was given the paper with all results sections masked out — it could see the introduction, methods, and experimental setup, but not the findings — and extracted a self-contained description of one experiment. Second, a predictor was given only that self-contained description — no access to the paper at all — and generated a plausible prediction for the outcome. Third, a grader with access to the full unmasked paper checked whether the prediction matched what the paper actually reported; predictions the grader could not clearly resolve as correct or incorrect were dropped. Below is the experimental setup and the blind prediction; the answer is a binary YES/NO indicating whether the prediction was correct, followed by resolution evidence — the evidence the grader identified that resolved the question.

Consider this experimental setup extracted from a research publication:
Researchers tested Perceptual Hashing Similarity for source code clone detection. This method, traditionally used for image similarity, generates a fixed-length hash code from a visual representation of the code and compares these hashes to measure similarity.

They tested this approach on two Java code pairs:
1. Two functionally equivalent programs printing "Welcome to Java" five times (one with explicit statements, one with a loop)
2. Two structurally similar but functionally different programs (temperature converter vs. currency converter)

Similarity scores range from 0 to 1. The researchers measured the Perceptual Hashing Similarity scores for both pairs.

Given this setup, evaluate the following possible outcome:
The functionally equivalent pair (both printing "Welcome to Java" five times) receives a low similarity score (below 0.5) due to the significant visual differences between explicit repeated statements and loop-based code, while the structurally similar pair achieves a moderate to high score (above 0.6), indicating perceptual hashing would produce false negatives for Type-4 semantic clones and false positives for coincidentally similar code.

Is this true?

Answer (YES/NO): NO